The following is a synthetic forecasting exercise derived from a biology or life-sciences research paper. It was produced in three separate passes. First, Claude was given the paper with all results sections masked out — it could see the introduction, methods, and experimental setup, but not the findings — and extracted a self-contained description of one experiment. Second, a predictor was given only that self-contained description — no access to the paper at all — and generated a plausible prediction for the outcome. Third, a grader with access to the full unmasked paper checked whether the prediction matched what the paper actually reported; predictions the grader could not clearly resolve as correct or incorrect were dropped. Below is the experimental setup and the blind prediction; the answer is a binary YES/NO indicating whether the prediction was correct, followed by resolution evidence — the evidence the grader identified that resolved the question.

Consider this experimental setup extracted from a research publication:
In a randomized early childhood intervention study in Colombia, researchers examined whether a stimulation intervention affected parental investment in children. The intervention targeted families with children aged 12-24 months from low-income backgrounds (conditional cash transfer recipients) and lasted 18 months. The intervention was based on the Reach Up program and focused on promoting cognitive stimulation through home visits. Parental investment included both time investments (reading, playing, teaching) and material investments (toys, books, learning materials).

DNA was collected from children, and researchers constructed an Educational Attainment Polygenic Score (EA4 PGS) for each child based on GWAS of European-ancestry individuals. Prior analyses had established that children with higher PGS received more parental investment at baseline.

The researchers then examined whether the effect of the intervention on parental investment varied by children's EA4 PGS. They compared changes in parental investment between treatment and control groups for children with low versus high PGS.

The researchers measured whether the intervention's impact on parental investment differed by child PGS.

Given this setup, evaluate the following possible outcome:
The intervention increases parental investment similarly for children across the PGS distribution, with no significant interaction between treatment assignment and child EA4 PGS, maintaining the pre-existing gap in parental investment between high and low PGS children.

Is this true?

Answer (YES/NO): NO